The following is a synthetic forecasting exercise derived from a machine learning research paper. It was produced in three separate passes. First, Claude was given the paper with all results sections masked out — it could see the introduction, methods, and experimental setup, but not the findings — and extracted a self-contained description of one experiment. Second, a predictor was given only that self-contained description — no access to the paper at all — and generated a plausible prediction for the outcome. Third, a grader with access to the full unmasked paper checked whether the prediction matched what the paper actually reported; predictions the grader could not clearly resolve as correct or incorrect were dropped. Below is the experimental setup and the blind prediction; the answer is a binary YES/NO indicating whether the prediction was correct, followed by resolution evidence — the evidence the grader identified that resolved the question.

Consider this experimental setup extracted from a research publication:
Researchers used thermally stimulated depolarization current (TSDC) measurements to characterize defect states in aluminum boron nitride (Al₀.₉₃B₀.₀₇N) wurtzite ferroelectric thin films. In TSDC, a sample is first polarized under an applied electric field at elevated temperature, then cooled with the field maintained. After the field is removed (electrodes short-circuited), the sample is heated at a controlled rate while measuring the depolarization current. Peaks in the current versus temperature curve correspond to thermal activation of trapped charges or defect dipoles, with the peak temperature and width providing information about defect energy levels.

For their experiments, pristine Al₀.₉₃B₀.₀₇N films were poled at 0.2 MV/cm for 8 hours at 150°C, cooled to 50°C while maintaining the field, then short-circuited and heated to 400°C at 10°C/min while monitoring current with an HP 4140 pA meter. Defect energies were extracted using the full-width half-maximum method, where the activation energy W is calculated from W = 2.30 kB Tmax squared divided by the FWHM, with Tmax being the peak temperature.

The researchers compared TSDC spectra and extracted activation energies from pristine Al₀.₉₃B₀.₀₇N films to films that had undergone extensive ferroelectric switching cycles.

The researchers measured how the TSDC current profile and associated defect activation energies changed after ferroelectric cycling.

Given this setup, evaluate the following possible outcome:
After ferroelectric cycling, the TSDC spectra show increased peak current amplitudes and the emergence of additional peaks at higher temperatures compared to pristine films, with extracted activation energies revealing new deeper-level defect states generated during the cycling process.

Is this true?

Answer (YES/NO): NO